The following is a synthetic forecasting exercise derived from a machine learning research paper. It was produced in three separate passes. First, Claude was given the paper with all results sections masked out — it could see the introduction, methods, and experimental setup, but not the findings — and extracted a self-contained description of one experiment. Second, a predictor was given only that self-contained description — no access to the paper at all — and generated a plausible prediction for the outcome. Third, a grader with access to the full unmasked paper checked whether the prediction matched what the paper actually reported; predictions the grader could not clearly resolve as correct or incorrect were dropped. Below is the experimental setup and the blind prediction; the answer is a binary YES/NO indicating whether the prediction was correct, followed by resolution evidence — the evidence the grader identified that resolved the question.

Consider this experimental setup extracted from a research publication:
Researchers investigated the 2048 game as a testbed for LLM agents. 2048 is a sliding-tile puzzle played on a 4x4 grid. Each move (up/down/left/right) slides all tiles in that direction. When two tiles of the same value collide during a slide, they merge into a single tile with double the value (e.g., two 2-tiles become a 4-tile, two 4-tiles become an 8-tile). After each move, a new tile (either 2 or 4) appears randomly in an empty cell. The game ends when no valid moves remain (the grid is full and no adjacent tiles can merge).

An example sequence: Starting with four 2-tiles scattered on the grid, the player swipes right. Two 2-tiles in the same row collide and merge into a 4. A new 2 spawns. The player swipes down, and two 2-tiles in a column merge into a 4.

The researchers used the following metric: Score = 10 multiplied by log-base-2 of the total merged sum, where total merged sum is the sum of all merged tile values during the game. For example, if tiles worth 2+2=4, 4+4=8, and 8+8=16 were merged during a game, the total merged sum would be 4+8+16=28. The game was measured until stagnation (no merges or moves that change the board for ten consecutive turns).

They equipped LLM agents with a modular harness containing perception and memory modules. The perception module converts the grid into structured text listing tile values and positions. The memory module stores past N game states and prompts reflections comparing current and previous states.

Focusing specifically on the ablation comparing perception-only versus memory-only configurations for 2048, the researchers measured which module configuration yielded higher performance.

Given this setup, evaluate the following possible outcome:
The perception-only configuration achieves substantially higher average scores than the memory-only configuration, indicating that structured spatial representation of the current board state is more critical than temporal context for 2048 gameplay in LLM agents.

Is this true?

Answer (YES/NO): NO